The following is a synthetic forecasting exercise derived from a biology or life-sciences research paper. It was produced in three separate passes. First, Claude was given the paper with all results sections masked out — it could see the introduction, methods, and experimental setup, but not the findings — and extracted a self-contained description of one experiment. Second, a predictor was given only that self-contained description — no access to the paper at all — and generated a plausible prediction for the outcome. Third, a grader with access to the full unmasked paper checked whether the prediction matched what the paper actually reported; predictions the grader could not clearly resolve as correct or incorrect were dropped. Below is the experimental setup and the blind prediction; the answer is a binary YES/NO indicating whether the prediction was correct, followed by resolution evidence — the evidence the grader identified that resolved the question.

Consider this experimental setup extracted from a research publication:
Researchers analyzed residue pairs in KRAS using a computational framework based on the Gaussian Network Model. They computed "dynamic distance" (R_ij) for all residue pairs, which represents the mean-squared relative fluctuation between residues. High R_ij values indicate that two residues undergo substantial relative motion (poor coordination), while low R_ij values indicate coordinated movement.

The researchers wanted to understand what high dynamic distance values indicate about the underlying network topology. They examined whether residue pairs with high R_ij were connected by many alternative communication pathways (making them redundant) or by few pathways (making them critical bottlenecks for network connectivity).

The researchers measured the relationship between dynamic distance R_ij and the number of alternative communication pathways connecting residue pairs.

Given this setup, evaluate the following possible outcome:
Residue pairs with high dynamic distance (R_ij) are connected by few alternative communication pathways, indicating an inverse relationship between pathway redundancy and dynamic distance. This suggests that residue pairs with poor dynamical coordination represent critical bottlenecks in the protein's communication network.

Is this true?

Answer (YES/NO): NO